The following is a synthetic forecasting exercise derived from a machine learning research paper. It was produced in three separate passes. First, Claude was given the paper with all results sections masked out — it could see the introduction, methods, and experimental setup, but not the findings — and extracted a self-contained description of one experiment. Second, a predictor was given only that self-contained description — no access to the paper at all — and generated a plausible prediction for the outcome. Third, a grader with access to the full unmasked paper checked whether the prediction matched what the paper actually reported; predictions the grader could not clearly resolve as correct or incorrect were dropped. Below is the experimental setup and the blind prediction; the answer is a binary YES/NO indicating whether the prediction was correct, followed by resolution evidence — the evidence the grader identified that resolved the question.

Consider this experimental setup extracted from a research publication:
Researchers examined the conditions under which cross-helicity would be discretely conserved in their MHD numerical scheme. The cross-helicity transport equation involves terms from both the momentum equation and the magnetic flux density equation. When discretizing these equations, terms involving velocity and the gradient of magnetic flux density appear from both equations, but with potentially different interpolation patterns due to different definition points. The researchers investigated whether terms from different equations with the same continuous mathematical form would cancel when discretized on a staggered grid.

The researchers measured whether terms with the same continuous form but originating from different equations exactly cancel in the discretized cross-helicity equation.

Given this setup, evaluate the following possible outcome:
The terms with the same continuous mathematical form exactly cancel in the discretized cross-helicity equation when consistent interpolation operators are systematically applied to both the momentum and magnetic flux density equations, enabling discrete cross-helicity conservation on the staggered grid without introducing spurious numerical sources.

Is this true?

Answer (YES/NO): NO